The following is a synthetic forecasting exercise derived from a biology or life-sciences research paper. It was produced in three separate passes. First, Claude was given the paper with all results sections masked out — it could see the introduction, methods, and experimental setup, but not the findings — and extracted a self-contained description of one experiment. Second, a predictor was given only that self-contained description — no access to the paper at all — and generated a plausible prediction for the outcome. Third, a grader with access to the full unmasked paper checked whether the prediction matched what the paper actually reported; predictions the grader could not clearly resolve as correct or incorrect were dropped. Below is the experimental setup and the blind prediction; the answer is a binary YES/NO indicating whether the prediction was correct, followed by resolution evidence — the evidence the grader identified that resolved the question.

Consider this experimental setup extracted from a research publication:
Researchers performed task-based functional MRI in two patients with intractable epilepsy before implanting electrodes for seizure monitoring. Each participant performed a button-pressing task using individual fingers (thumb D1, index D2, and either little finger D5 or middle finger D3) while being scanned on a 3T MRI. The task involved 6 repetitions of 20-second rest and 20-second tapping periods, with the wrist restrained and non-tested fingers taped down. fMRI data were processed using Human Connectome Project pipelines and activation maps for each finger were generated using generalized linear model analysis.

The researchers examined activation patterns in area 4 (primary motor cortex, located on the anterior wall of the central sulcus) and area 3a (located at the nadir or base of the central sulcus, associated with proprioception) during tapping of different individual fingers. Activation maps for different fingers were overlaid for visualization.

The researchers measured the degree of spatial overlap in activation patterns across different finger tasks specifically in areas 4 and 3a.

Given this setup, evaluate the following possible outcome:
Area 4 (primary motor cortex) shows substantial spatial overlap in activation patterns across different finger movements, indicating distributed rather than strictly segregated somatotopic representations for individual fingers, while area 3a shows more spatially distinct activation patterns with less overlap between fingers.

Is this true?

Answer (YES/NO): NO